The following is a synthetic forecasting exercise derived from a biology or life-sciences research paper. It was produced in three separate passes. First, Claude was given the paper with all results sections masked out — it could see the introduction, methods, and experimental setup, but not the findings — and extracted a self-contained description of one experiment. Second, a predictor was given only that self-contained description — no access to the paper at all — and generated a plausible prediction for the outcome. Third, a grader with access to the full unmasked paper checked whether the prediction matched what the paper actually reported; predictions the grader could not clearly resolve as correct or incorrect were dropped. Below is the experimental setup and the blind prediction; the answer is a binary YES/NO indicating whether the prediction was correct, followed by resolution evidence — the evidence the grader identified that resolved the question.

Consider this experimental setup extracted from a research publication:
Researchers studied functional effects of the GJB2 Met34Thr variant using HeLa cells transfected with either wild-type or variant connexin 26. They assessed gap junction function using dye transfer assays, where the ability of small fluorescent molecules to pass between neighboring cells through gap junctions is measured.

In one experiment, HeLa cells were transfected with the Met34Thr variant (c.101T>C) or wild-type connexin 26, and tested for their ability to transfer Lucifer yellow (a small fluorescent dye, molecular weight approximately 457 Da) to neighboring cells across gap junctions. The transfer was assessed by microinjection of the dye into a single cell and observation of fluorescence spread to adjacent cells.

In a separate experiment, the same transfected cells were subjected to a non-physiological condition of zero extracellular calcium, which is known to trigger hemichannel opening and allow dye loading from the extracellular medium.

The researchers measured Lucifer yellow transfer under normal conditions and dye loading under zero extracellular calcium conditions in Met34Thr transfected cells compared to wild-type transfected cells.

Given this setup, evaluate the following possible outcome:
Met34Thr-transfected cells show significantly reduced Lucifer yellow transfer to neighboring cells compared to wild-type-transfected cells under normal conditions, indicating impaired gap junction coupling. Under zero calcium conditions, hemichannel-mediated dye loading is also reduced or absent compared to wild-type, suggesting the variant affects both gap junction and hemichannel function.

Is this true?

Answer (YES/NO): NO